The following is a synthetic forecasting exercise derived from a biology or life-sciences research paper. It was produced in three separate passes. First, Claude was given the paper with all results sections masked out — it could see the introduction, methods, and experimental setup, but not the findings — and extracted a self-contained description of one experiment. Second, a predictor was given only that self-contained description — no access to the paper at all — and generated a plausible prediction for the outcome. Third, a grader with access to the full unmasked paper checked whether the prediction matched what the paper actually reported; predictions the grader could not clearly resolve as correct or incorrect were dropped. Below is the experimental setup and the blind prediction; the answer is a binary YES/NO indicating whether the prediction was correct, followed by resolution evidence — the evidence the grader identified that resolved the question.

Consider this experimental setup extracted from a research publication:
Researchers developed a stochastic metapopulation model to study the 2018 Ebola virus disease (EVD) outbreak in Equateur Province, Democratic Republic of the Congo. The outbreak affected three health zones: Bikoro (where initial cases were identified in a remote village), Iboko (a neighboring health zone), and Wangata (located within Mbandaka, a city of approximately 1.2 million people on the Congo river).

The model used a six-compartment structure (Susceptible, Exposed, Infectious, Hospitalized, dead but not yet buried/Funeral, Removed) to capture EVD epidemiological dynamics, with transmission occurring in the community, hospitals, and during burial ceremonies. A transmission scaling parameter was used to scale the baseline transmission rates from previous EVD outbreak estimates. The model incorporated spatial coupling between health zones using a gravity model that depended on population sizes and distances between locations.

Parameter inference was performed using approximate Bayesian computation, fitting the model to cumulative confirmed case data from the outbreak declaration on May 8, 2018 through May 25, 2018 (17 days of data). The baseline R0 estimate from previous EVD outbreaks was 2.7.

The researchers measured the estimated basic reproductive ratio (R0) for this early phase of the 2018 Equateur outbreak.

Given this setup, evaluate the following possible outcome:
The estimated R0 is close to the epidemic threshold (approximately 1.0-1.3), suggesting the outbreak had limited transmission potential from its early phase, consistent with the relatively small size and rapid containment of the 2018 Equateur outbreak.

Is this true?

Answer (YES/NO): NO